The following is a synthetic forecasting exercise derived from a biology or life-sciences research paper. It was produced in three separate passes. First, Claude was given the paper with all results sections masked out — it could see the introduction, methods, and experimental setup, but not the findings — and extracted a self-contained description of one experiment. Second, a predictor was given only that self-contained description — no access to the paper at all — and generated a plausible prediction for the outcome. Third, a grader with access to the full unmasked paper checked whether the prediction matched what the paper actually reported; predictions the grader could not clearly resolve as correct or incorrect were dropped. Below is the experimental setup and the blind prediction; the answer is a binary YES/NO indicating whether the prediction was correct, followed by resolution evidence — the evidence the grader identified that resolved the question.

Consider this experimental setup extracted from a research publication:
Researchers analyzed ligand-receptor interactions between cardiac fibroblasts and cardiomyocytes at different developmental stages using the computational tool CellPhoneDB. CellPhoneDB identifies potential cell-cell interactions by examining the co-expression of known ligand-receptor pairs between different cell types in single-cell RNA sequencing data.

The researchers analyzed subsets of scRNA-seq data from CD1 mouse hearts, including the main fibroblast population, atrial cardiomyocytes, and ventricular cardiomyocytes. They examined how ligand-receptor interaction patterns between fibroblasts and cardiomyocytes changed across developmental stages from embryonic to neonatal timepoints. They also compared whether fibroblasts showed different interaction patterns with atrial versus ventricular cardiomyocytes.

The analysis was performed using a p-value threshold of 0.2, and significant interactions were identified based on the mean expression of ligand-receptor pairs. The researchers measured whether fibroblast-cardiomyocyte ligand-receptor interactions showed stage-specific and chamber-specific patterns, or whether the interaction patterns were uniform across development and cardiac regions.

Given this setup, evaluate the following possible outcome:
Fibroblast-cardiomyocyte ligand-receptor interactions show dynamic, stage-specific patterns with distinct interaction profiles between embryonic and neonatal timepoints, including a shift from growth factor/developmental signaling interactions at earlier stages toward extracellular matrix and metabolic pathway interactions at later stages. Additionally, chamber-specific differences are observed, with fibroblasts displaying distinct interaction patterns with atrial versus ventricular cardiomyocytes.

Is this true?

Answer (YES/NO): NO